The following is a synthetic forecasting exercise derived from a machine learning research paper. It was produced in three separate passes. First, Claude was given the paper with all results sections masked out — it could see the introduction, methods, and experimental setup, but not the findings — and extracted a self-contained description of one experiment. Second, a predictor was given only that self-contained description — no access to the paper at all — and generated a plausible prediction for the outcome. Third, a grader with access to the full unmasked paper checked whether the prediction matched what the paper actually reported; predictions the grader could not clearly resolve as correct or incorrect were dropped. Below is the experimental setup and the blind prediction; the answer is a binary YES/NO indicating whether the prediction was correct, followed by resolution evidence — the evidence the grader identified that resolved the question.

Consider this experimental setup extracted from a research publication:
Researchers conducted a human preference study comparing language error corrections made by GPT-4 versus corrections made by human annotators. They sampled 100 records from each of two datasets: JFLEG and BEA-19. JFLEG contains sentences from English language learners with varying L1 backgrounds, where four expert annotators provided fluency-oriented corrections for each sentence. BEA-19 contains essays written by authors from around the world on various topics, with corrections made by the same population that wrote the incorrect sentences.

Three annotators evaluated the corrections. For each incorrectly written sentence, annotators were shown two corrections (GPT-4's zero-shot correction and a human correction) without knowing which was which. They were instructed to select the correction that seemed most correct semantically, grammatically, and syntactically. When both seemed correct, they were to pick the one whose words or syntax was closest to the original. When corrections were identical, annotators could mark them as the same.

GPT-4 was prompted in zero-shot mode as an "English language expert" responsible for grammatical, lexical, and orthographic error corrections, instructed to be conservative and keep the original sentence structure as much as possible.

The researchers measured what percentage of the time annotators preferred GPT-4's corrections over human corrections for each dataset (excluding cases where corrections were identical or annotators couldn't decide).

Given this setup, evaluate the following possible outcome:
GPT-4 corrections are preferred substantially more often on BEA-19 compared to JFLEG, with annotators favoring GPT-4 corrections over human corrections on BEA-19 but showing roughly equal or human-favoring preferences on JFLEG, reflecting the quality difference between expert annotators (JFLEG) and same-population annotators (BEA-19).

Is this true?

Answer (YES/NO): NO